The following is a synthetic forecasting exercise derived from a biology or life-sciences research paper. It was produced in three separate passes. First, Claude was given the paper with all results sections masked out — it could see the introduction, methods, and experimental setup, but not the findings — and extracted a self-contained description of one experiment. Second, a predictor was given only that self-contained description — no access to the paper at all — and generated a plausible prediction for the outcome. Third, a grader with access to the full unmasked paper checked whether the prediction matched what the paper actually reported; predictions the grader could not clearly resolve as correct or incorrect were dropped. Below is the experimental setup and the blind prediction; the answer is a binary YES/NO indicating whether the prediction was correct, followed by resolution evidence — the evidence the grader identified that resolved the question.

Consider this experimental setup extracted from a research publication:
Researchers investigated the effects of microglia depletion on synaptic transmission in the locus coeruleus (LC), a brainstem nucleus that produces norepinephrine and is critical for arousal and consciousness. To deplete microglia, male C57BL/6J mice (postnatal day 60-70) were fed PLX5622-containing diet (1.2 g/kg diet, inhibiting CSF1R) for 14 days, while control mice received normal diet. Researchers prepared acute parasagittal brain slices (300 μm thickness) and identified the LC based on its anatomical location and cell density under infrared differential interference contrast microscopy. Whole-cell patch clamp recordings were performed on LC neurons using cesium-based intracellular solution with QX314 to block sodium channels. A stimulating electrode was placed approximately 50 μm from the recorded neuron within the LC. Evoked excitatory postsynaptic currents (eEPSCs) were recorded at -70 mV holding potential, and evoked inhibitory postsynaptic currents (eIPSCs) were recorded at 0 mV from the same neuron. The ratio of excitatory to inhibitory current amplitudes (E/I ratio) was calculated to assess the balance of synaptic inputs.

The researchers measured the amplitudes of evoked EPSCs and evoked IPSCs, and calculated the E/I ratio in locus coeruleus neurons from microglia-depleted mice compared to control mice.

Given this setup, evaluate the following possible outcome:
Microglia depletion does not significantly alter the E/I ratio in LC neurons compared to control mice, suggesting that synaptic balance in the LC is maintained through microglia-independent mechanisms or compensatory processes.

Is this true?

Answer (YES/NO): NO